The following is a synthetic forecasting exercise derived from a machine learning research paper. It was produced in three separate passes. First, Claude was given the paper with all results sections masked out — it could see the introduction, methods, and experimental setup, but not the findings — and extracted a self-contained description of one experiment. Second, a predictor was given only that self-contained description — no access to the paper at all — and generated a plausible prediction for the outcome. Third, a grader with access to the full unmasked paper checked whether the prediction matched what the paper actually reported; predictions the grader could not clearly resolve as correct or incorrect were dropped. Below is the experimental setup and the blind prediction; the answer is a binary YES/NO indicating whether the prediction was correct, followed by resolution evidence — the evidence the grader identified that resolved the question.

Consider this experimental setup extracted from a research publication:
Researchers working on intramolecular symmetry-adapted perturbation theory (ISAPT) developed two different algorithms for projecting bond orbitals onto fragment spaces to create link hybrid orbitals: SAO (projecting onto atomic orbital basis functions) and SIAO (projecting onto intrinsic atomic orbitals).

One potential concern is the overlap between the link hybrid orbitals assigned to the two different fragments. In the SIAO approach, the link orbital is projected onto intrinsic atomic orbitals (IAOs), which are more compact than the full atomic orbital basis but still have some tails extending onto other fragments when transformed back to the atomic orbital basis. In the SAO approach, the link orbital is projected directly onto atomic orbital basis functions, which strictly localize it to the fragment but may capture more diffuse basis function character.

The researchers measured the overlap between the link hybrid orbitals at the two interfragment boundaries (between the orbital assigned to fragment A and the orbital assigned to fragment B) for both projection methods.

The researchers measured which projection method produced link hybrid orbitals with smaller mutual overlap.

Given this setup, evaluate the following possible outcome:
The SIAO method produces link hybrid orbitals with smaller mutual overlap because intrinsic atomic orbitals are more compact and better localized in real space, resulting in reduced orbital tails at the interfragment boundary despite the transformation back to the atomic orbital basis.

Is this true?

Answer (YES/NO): YES